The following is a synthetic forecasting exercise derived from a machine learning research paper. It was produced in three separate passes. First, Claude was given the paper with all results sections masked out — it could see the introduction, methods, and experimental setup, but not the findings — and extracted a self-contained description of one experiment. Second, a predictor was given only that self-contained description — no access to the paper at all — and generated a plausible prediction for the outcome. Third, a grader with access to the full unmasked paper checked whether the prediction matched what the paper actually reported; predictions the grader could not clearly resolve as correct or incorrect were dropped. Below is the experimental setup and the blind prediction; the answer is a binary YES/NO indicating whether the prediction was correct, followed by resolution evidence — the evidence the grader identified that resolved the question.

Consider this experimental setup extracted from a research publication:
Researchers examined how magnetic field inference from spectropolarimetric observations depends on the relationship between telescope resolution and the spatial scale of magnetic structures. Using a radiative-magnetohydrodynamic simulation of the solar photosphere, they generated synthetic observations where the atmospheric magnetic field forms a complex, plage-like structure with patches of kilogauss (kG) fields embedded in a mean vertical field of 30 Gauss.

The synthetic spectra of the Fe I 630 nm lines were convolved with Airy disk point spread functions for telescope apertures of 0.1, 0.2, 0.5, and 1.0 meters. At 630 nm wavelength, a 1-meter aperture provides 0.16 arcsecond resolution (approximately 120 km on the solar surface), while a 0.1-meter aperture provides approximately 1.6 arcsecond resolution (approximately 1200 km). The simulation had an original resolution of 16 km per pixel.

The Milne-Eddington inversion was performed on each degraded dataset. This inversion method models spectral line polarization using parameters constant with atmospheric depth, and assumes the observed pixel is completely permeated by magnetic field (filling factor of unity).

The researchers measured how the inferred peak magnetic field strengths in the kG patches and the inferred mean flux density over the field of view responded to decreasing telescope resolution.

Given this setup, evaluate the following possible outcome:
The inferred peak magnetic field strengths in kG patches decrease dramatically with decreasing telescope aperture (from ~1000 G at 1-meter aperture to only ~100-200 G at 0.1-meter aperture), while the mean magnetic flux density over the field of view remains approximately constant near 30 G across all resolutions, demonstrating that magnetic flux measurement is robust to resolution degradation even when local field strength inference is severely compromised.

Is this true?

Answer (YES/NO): NO